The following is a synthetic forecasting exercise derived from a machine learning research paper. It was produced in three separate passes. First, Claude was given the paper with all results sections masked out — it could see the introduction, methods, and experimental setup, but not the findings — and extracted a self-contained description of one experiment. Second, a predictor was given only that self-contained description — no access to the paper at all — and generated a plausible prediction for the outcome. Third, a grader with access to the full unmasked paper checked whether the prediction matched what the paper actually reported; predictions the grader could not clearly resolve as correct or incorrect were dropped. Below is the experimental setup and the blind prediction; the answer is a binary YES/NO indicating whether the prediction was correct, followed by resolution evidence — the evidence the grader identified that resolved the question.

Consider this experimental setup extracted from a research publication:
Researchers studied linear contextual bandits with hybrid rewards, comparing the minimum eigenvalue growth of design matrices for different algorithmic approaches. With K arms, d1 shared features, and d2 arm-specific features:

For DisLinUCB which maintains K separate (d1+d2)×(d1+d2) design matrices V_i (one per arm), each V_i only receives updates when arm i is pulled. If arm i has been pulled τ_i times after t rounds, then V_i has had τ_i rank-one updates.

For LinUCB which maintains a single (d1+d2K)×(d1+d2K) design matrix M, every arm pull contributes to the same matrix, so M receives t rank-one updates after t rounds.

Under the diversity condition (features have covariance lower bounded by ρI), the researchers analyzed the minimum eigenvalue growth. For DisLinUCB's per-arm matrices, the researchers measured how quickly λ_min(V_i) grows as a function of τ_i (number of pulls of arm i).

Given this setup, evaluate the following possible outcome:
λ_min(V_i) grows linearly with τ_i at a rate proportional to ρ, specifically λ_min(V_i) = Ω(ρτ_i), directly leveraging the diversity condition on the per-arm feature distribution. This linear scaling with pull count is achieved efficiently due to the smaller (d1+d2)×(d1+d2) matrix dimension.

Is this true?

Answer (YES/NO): YES